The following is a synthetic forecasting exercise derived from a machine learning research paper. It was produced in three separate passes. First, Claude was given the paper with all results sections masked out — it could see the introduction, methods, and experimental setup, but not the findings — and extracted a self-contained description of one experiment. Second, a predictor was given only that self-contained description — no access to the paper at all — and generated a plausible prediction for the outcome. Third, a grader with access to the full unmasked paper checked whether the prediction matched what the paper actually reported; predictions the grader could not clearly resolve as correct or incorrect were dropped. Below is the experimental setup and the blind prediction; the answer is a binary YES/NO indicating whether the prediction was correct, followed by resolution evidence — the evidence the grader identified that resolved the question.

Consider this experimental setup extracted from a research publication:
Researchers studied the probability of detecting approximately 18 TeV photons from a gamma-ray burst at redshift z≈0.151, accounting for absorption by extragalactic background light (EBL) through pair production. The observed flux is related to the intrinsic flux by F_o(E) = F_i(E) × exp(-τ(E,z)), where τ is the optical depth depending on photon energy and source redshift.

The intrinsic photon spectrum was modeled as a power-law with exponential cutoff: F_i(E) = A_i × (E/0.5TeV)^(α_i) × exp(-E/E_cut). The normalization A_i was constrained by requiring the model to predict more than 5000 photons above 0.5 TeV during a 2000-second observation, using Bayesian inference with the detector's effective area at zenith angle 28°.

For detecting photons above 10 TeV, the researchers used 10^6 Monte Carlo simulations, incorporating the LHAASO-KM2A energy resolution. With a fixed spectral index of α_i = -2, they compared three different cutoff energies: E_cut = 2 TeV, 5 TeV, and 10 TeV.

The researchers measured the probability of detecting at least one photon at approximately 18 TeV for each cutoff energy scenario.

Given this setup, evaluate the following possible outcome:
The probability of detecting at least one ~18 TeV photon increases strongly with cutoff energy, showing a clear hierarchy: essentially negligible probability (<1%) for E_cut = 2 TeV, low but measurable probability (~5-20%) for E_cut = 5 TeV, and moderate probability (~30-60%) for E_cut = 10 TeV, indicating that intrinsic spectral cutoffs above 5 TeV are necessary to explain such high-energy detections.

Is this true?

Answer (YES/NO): NO